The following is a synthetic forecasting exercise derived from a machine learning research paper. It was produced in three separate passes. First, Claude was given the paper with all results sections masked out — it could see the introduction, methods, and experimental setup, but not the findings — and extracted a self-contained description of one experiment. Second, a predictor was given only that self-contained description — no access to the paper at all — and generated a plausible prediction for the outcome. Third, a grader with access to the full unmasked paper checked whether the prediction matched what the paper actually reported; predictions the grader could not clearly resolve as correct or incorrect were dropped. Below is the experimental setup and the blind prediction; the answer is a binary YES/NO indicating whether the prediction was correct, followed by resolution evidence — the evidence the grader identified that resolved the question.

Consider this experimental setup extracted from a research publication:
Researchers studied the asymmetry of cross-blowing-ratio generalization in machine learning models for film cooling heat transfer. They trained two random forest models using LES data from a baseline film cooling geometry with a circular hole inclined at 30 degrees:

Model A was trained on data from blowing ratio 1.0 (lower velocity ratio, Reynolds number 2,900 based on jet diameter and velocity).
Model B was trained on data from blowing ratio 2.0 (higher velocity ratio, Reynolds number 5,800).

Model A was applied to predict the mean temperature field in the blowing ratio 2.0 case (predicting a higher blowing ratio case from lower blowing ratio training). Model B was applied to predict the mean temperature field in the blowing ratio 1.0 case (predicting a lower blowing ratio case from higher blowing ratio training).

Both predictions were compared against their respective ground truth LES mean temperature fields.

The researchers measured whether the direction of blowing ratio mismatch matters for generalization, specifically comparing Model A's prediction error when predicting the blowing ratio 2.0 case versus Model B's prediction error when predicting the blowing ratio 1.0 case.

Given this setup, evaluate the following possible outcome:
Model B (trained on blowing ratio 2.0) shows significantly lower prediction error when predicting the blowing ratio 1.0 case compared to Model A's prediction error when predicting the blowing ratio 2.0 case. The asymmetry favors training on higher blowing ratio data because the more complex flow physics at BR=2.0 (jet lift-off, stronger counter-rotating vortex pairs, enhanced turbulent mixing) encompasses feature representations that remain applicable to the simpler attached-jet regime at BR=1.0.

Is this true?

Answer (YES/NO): YES